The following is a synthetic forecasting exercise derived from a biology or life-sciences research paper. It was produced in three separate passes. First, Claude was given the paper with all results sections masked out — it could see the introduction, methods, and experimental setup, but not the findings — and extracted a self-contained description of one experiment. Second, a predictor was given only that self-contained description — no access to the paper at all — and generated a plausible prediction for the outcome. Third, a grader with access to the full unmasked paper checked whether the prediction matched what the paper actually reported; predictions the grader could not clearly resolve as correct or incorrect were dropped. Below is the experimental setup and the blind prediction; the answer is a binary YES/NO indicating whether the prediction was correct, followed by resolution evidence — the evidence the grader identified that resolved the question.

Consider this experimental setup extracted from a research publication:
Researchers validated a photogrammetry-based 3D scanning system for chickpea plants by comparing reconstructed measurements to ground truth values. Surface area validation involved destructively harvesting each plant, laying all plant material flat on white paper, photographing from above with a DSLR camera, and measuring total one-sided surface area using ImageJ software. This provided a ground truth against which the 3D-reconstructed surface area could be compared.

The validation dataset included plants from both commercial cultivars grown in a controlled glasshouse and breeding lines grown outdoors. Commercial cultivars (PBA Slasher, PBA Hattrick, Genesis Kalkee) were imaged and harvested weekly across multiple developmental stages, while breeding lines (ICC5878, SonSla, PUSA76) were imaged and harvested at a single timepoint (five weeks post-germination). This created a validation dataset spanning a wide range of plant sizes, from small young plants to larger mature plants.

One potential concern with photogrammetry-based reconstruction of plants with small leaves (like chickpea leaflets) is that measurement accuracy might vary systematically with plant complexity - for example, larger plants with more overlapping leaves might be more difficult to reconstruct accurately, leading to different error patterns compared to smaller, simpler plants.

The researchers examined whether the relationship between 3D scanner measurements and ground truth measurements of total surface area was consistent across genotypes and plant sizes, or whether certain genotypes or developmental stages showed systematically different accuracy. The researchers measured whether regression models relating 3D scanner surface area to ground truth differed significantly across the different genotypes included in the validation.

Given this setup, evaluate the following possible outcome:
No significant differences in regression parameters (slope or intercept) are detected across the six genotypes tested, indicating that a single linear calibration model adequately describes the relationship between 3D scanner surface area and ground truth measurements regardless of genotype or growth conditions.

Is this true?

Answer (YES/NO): NO